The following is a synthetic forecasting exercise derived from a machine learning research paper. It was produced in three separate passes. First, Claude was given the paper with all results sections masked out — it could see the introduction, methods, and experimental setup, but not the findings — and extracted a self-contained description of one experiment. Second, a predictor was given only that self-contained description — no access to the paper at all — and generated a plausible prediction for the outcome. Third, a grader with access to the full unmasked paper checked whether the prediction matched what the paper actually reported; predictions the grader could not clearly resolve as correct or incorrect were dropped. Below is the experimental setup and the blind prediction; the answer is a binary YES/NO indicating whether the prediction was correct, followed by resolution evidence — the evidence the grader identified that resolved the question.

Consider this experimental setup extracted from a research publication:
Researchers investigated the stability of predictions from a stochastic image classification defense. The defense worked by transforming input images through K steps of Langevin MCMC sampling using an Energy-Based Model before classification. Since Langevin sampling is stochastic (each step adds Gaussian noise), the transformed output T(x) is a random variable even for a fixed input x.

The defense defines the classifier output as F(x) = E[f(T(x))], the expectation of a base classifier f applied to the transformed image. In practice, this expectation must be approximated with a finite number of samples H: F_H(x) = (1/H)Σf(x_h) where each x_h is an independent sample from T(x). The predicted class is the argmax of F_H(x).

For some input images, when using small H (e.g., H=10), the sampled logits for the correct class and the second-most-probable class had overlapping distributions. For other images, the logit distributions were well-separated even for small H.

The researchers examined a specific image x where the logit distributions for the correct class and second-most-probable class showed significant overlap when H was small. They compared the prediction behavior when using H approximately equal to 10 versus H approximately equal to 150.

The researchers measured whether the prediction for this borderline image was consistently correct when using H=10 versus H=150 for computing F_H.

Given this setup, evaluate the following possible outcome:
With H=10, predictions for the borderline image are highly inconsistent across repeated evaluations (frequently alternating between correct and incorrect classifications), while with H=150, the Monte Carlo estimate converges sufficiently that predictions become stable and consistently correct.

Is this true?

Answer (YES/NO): YES